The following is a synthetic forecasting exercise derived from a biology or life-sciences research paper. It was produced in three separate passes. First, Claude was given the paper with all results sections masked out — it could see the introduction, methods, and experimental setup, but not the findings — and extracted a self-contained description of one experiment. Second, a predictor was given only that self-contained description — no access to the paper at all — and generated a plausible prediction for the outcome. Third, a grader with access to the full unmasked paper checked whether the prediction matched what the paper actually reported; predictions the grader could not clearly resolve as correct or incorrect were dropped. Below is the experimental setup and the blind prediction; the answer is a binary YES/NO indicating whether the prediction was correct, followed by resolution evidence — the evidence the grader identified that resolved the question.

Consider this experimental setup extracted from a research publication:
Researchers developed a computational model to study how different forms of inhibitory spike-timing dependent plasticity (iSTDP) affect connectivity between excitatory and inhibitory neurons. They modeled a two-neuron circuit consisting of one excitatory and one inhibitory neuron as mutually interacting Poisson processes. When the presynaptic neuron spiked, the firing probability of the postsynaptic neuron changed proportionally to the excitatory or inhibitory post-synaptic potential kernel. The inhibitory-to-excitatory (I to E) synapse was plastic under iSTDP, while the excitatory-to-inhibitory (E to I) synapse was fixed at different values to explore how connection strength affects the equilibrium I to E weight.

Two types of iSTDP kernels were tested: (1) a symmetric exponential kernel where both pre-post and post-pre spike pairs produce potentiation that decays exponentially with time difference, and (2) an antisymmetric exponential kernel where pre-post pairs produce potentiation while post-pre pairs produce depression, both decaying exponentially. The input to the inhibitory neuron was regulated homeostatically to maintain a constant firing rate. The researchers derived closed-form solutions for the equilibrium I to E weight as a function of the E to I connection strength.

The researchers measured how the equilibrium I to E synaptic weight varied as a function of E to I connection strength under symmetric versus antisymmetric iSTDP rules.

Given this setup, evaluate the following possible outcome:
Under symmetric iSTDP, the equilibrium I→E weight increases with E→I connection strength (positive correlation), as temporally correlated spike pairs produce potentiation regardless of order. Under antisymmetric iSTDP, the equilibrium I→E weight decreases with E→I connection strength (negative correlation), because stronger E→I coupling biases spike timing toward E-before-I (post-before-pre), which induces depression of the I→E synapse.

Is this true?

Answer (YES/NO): YES